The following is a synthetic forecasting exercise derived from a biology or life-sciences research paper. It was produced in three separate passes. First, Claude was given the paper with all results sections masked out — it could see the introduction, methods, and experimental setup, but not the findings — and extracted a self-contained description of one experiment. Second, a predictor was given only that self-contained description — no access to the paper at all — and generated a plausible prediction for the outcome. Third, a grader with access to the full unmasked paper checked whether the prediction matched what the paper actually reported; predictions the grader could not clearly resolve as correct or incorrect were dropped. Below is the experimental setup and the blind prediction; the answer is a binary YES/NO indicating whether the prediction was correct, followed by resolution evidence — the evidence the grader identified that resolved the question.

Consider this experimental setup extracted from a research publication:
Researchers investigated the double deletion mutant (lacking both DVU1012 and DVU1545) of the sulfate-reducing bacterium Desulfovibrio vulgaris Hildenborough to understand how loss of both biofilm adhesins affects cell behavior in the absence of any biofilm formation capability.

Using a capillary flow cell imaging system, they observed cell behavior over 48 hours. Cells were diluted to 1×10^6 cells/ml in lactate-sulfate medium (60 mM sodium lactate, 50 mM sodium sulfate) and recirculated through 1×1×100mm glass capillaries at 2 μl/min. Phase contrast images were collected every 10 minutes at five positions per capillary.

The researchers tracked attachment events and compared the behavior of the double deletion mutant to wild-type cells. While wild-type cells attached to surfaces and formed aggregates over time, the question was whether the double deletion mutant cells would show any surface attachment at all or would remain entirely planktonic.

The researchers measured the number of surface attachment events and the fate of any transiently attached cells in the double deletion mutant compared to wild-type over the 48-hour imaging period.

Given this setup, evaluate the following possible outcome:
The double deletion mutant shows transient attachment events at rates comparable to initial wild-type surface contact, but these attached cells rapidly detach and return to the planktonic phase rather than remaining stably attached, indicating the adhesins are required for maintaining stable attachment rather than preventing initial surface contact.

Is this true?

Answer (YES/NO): NO